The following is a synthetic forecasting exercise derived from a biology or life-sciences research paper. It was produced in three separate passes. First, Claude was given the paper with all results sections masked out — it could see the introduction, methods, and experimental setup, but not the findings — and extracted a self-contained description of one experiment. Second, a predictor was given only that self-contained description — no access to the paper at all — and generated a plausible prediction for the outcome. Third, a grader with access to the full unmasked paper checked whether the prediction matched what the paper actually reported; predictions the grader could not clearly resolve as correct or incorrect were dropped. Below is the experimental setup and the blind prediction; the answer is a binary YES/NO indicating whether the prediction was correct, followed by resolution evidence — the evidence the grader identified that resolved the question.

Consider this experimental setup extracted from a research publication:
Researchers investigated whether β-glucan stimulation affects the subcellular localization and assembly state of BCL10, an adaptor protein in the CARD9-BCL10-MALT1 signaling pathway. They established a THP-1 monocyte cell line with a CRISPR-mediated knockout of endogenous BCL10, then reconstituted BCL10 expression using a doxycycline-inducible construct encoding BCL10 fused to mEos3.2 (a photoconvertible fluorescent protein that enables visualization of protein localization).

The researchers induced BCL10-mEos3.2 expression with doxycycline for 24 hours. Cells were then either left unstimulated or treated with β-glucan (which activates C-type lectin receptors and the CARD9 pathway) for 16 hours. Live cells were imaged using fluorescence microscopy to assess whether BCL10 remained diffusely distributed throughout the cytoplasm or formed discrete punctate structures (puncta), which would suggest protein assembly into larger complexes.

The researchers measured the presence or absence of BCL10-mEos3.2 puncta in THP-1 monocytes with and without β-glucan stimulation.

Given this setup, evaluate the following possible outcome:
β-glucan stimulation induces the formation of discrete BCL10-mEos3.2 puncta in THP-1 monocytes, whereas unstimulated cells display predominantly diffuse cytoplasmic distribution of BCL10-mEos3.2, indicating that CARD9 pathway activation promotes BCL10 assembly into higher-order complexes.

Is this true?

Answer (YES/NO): YES